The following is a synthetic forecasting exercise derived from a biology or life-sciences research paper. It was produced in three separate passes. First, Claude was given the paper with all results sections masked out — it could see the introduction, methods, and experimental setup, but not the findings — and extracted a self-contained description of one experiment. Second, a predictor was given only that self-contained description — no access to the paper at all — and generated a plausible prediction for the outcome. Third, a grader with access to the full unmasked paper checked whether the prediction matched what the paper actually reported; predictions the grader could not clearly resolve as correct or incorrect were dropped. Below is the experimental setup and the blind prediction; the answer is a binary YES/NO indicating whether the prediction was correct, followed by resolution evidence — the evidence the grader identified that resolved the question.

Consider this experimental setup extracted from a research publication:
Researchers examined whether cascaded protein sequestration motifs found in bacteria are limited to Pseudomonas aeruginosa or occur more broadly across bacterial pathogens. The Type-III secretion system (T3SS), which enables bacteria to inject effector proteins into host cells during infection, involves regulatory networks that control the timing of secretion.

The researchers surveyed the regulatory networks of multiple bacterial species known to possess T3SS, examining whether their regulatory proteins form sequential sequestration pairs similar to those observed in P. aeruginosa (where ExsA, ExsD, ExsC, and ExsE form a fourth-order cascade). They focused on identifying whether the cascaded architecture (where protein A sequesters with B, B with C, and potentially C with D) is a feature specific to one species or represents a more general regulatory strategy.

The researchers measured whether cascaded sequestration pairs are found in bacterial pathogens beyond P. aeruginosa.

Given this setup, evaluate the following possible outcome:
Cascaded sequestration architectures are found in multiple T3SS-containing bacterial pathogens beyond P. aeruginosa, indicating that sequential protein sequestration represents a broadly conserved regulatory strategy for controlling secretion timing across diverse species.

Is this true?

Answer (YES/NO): YES